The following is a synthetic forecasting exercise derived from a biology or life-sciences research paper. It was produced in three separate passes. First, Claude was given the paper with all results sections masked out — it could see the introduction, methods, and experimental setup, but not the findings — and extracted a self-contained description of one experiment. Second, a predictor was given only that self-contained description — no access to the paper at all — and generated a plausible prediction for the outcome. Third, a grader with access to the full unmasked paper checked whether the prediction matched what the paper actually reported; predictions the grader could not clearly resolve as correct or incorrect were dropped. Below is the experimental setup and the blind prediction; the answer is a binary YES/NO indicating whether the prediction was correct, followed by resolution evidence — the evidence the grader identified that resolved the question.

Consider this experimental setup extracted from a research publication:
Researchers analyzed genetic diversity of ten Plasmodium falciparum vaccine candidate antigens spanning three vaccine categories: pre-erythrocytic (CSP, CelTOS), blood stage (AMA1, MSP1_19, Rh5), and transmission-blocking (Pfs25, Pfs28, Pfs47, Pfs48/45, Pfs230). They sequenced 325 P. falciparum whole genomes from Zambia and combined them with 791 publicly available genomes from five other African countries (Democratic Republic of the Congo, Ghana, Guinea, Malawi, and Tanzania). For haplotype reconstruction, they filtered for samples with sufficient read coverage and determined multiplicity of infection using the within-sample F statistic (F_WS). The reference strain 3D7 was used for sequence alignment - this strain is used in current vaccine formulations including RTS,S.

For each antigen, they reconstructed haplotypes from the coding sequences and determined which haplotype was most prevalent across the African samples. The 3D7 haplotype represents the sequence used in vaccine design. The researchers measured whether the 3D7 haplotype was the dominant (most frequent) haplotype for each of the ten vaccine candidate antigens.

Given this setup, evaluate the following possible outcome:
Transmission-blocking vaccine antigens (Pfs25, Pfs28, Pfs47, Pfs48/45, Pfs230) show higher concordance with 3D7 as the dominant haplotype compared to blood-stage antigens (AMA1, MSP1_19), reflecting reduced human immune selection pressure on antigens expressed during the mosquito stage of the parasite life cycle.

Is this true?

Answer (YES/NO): YES